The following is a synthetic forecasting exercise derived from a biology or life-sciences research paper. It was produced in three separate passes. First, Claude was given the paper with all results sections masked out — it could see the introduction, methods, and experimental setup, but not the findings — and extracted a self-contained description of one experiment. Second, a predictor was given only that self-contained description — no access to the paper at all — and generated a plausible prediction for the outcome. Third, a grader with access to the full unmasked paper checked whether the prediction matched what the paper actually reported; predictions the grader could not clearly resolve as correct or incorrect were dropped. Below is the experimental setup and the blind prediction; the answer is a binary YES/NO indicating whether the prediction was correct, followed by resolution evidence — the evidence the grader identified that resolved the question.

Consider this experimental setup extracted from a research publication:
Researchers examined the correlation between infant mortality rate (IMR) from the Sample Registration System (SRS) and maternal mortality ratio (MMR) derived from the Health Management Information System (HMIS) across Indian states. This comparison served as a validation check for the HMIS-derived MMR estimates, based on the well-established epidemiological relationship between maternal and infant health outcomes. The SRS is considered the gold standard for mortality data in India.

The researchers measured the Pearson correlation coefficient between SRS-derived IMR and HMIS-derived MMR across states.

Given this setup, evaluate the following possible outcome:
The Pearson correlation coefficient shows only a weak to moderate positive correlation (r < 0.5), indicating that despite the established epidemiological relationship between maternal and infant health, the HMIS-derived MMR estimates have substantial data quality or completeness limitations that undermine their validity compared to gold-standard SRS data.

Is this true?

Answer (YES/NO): NO